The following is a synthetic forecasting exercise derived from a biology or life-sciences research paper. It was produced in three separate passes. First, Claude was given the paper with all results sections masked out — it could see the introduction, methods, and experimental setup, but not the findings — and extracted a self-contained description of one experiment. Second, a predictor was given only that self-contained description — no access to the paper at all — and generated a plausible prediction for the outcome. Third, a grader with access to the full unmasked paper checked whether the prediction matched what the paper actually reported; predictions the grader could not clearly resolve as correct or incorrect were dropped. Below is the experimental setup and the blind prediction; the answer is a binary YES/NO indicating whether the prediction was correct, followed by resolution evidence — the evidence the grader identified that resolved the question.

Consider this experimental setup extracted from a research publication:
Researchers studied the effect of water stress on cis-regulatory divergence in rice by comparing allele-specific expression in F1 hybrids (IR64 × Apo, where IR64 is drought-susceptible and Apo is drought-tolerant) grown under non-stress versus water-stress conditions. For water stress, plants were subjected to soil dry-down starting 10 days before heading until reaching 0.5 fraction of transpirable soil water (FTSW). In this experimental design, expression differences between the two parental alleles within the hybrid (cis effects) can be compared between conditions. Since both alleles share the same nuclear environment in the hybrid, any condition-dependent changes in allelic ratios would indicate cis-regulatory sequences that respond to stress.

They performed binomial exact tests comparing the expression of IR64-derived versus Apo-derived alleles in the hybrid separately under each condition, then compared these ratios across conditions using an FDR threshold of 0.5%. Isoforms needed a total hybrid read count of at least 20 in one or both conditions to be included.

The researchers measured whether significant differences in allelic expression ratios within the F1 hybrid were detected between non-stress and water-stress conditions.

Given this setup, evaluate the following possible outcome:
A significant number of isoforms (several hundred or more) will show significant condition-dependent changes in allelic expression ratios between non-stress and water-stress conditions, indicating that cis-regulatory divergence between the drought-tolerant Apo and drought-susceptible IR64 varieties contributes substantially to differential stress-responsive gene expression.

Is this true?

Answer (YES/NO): NO